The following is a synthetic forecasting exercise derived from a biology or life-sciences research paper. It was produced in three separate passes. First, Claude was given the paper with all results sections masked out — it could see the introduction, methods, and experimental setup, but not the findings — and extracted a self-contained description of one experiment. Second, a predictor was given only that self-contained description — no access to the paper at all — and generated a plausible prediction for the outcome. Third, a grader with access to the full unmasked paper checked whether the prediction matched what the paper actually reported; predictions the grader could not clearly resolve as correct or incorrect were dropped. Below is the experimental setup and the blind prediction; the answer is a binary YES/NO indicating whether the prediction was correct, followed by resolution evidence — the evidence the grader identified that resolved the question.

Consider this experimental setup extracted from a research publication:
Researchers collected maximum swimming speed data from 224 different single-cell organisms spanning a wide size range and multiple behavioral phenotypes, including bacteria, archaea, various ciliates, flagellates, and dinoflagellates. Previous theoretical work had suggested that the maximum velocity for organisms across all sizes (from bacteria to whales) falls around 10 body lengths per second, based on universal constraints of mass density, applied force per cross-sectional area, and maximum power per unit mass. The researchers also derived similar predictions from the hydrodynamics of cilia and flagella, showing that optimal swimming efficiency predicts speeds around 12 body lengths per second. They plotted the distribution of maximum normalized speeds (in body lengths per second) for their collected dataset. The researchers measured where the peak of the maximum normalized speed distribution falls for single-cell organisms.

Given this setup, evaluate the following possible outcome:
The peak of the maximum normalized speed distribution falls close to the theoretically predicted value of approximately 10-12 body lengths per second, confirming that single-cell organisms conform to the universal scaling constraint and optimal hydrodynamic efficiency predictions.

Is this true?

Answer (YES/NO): YES